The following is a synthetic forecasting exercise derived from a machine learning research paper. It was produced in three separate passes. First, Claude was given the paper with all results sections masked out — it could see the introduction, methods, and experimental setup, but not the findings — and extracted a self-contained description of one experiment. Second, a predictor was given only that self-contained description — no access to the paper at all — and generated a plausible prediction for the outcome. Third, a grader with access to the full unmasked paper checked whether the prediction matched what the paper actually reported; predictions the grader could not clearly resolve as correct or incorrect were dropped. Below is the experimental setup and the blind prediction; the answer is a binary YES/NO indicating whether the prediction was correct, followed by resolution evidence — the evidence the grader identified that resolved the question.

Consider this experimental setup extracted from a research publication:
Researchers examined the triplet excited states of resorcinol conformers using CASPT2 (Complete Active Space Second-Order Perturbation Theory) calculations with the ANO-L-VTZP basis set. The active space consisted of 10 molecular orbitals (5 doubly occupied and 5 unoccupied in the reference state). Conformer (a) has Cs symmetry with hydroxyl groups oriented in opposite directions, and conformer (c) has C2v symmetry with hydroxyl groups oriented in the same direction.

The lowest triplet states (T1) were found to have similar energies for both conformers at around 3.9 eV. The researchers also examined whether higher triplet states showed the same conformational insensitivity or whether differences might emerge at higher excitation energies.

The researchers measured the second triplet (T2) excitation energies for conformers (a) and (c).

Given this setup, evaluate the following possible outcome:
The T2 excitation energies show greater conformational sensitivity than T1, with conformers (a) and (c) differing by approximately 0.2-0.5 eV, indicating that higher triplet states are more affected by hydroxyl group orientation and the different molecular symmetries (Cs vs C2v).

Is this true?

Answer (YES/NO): YES